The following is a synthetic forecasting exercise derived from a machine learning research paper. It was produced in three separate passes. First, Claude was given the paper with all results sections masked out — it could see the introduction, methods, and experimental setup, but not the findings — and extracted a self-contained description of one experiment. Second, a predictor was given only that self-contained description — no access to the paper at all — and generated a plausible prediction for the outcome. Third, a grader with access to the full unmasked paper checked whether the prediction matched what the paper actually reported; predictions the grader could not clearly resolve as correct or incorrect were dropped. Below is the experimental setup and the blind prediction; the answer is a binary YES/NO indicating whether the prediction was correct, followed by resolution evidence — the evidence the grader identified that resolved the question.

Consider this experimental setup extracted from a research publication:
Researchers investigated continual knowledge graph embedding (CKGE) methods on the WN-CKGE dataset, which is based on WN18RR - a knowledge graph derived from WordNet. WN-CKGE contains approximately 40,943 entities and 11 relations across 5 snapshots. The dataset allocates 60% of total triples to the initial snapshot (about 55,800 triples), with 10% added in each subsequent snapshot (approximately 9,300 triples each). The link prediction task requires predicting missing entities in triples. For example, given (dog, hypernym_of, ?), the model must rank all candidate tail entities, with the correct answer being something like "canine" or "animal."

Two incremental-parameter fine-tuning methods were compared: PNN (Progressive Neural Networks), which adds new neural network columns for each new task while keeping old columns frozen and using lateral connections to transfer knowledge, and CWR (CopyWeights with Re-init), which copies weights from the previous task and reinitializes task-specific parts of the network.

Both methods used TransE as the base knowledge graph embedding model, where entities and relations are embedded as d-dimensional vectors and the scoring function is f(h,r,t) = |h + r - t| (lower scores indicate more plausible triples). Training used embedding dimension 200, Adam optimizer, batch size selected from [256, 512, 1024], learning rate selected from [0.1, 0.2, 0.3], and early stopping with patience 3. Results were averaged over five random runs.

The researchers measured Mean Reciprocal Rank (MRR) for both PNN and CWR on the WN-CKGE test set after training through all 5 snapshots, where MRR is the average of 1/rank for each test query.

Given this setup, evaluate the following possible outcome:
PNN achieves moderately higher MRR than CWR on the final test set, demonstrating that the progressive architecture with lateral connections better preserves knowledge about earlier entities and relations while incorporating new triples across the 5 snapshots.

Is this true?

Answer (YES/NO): NO